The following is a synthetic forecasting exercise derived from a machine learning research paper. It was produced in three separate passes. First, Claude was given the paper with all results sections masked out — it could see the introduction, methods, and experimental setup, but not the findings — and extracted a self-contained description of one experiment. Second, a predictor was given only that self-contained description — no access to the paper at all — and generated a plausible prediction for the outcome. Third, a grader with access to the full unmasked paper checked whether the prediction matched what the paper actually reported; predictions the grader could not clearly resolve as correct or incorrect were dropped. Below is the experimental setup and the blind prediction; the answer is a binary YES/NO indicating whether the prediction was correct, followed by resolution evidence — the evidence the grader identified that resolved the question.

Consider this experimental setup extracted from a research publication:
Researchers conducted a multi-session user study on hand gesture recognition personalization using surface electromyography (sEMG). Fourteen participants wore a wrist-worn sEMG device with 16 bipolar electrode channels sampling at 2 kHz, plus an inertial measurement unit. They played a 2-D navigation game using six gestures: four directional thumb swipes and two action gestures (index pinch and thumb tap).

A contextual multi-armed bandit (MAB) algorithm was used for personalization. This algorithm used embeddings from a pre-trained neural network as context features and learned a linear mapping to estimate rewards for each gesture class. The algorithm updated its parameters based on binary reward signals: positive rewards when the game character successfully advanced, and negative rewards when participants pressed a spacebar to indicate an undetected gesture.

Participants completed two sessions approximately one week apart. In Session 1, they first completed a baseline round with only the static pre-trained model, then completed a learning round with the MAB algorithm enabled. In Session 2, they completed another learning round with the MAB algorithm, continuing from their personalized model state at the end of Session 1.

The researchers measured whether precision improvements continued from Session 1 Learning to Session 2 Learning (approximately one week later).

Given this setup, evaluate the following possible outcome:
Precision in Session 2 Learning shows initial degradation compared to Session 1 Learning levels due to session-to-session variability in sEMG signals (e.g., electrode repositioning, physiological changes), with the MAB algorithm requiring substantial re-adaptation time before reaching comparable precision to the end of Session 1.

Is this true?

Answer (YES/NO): NO